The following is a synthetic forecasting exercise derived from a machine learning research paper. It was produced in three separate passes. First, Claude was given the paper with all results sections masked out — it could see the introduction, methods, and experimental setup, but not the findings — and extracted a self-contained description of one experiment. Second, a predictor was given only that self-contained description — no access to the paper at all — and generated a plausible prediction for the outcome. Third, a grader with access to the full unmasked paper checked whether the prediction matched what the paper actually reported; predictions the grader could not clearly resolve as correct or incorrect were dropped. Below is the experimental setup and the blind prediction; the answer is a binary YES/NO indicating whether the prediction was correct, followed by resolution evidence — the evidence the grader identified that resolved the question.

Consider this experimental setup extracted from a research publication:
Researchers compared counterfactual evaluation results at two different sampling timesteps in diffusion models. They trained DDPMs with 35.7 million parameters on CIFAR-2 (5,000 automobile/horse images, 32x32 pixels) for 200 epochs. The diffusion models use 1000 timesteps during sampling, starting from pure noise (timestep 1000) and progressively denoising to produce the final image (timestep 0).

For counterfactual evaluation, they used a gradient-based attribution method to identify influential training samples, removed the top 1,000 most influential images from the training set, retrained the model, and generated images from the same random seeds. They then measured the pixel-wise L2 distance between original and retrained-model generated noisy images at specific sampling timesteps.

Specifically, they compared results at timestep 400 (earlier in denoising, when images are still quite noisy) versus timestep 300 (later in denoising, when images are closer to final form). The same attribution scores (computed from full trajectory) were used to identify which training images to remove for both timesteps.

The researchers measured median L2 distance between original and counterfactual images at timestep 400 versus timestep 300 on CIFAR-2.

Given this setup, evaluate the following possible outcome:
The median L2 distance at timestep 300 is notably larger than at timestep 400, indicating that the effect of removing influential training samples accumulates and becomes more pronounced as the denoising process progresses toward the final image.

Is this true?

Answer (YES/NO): YES